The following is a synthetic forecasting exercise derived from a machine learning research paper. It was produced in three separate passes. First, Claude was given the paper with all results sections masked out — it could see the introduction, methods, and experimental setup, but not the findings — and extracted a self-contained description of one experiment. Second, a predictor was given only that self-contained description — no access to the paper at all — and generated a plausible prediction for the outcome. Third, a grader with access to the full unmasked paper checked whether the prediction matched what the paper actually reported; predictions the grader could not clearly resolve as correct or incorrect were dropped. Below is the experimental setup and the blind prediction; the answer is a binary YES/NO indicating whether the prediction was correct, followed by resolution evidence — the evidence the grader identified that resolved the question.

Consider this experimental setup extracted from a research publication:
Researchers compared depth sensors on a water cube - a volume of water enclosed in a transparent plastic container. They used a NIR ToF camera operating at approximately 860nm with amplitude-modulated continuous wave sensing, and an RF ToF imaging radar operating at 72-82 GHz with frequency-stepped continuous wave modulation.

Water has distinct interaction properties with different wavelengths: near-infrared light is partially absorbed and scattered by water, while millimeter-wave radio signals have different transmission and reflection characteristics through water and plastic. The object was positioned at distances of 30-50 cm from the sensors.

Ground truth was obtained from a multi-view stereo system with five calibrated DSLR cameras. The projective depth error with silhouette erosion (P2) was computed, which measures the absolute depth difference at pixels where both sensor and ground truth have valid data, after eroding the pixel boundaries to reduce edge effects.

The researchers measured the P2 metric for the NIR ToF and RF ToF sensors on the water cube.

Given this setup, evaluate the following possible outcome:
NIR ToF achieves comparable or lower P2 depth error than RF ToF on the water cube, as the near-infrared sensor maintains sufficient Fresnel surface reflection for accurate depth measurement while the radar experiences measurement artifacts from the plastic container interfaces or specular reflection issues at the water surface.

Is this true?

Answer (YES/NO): NO